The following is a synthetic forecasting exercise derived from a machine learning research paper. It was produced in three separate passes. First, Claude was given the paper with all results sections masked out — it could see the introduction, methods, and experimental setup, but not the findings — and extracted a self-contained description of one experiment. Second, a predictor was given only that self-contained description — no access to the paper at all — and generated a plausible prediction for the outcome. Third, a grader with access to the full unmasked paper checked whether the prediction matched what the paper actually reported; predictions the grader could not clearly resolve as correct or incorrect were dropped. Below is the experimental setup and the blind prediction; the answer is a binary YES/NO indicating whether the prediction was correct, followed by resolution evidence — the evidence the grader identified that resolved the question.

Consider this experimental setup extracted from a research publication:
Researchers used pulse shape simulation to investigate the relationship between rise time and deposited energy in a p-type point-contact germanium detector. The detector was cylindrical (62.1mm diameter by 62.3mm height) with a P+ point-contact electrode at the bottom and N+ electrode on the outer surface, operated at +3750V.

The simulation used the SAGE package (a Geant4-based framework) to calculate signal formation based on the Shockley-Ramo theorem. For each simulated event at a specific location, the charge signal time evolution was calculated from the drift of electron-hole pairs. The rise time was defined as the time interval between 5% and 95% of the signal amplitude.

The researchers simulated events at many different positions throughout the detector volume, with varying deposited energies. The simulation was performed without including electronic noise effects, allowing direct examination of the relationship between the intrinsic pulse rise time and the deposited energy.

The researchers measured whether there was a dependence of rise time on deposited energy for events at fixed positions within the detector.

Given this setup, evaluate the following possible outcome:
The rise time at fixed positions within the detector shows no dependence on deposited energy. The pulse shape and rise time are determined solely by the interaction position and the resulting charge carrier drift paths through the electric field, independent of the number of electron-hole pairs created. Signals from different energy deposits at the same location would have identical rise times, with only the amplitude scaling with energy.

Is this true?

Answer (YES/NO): YES